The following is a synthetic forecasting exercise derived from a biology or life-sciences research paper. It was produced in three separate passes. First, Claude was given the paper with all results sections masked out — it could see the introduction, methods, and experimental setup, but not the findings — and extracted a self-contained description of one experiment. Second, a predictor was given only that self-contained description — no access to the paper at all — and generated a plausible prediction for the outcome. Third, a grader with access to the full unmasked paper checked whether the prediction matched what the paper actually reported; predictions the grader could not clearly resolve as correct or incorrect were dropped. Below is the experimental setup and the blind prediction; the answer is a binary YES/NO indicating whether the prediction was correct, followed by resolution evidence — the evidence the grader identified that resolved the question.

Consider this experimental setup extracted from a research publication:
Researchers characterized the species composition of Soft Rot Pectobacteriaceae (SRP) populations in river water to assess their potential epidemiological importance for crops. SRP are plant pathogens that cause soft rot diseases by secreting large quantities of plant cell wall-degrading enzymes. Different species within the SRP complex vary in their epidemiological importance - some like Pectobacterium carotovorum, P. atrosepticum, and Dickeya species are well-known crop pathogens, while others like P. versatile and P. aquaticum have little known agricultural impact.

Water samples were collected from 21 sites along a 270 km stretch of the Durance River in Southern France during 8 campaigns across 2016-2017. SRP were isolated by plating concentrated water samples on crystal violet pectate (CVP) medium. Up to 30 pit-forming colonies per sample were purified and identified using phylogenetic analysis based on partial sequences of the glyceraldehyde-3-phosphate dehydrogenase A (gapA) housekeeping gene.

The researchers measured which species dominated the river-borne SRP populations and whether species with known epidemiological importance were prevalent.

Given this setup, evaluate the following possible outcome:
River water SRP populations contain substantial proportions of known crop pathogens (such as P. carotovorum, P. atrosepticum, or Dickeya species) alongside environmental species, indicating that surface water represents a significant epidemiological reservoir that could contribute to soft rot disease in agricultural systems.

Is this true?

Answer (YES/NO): NO